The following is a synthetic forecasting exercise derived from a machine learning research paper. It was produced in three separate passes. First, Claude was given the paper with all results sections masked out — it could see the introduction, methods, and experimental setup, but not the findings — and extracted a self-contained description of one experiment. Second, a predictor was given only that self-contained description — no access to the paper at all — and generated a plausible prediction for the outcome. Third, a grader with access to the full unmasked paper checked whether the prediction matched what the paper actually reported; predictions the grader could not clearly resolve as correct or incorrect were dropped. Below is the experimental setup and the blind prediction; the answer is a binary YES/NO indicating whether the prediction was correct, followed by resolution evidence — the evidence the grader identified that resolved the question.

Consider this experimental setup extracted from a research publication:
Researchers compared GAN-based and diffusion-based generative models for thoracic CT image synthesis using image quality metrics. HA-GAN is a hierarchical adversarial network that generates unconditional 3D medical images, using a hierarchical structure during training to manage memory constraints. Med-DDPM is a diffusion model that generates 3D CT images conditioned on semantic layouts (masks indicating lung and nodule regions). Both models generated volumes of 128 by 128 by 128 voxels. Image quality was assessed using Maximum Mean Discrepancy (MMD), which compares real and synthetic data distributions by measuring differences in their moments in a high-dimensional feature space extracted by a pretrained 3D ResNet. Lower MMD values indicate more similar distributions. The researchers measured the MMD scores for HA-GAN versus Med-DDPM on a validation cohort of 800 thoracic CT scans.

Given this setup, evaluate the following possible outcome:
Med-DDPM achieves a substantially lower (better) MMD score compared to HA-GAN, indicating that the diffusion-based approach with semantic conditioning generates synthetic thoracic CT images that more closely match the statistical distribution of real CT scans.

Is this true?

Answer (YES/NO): NO